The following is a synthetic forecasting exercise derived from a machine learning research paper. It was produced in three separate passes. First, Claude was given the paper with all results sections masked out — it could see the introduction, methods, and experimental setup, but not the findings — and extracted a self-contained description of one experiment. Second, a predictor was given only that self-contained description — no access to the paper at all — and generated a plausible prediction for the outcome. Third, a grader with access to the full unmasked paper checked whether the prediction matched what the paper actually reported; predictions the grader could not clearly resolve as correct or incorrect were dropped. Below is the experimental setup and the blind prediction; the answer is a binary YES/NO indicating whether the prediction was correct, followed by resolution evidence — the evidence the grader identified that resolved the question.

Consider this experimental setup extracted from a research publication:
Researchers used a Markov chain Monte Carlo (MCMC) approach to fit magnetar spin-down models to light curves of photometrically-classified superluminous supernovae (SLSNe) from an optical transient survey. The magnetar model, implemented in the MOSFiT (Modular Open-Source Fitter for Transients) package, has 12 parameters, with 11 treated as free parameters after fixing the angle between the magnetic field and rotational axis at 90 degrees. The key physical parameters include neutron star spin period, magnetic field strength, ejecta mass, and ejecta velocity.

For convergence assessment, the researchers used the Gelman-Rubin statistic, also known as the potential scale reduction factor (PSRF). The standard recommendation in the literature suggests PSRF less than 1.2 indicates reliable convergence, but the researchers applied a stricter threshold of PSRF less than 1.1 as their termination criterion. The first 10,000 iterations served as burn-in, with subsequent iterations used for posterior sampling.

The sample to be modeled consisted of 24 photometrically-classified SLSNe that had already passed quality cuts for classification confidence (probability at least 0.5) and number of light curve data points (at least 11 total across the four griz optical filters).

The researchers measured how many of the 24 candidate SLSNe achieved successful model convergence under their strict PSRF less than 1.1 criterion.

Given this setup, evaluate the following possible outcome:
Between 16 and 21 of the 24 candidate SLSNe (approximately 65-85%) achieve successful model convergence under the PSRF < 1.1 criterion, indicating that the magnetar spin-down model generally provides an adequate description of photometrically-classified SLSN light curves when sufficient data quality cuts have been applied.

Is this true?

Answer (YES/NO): YES